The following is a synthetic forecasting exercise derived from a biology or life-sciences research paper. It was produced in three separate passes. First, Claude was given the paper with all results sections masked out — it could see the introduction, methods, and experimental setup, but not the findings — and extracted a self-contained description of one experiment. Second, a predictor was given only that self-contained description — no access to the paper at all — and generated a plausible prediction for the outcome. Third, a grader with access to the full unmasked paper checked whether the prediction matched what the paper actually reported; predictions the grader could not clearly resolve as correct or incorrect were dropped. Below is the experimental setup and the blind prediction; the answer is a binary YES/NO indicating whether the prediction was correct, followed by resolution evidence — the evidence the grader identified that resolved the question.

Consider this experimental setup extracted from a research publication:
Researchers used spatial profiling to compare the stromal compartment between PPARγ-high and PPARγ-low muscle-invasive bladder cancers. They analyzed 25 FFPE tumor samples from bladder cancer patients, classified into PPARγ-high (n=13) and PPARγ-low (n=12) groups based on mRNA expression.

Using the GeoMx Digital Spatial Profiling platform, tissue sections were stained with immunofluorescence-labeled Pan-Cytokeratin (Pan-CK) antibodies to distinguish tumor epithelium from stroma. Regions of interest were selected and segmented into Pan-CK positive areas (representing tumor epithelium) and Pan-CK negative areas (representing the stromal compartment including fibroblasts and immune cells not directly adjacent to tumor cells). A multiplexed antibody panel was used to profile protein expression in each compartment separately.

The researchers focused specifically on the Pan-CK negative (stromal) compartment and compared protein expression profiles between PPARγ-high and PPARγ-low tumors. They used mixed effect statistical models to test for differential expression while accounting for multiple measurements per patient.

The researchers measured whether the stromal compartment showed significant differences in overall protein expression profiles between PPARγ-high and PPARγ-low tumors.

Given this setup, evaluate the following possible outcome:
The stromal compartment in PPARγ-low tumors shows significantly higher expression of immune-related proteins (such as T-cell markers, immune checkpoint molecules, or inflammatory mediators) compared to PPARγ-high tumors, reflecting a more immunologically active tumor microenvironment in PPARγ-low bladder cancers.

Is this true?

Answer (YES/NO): NO